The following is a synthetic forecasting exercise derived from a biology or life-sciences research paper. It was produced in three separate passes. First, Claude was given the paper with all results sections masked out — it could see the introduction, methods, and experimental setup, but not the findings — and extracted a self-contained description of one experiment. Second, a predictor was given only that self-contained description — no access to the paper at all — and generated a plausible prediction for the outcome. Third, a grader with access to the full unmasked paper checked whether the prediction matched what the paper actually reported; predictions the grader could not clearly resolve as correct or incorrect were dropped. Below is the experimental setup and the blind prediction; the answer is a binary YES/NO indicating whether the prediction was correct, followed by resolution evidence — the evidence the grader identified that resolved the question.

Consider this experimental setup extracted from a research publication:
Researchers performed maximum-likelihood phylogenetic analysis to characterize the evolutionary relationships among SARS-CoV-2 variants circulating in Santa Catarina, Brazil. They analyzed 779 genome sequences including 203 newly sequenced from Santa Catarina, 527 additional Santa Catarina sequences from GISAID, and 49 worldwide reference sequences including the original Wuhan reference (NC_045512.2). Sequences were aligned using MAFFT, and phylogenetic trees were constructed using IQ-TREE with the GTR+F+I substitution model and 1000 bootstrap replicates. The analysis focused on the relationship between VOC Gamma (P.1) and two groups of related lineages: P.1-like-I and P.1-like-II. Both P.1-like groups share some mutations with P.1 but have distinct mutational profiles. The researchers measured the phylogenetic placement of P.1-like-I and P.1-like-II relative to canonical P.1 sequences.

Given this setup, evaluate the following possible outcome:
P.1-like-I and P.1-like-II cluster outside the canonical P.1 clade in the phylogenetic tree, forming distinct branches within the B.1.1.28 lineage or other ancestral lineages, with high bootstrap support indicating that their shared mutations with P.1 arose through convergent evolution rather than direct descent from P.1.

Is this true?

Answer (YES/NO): NO